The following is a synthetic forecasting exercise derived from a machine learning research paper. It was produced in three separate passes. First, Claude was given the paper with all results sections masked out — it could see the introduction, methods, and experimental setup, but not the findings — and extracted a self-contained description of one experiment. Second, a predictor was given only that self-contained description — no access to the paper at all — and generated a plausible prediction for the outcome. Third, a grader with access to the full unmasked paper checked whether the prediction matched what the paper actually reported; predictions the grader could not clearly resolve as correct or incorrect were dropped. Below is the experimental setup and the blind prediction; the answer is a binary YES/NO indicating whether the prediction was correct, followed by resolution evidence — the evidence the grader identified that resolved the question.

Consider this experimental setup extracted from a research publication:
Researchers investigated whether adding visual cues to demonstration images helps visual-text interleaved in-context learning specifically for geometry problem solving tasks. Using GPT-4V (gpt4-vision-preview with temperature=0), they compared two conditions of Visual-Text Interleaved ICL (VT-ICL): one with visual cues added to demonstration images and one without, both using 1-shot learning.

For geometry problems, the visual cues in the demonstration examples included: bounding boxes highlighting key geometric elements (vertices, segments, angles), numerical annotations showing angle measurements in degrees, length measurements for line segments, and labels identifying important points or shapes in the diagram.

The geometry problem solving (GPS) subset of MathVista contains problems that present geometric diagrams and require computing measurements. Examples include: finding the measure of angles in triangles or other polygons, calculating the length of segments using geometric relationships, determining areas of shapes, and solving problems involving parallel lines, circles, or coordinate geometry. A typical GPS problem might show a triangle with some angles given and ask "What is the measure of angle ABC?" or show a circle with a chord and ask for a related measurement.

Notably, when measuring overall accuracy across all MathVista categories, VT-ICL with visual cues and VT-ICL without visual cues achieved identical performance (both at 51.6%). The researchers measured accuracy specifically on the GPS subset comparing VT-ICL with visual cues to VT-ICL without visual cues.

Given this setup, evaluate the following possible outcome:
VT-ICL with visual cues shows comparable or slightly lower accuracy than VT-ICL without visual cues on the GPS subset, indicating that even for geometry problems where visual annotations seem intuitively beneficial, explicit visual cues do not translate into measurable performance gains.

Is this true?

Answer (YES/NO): NO